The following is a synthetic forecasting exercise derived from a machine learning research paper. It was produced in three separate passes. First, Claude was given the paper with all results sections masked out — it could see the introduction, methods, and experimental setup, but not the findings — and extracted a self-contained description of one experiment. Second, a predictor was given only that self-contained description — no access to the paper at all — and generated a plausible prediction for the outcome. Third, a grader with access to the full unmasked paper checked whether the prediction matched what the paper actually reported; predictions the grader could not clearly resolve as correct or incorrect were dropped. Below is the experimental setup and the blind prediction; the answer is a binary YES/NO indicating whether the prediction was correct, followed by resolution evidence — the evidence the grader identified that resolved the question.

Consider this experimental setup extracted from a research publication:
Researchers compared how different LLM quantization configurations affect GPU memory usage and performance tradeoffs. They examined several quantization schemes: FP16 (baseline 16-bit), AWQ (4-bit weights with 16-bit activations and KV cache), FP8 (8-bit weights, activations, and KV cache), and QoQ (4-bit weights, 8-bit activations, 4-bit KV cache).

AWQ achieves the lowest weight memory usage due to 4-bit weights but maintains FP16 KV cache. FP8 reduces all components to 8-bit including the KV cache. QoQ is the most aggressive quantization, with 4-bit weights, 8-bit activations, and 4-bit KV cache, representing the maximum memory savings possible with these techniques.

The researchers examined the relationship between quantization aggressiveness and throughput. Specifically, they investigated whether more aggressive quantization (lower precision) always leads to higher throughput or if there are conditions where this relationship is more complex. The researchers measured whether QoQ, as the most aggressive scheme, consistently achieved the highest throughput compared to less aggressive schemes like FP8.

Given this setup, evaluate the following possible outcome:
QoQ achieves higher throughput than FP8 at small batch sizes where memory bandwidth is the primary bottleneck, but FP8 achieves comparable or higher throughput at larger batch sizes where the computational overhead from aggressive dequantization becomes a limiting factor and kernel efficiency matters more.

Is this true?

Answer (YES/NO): NO